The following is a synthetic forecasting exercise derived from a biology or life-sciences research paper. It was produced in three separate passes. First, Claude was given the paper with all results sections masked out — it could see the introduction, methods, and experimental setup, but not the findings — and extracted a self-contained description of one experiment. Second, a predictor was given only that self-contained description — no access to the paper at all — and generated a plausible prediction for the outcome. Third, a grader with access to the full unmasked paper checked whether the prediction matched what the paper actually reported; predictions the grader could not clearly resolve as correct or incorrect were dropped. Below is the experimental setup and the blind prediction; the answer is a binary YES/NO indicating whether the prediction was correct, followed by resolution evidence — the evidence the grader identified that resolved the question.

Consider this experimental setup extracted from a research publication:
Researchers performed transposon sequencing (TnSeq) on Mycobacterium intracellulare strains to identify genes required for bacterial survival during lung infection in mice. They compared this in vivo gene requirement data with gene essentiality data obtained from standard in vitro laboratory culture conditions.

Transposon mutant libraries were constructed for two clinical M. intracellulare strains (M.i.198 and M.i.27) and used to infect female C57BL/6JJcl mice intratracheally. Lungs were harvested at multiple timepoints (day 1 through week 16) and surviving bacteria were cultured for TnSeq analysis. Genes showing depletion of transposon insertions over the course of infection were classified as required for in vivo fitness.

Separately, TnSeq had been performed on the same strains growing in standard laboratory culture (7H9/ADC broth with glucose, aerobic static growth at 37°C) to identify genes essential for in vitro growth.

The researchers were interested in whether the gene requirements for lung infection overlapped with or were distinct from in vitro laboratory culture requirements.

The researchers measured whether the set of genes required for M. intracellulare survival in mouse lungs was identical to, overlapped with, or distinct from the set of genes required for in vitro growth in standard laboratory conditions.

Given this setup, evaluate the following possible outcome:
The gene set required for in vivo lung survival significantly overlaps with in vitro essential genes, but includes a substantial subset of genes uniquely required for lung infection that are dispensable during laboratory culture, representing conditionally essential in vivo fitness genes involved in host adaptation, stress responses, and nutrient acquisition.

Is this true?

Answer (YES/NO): YES